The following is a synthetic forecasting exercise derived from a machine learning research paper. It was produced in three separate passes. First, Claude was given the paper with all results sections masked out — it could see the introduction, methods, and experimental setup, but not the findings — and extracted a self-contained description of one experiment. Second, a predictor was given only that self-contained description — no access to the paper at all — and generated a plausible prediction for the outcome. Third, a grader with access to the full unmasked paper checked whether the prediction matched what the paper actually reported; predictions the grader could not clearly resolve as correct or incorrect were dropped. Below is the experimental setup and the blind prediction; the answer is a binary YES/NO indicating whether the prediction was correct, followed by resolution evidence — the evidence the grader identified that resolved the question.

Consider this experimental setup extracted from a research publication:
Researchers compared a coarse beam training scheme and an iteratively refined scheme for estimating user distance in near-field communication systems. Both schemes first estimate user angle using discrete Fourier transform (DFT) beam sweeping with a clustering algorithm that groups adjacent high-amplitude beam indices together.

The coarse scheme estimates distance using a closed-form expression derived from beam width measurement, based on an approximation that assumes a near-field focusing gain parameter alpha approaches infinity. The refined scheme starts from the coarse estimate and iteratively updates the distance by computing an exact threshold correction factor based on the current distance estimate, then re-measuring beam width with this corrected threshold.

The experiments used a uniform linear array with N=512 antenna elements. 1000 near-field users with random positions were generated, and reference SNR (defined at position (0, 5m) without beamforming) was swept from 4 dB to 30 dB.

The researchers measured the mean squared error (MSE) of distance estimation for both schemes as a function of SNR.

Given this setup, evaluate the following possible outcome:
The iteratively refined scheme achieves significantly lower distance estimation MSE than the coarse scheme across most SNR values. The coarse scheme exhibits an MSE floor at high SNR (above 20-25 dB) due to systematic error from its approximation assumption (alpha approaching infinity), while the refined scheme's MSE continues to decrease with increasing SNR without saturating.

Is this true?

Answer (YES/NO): NO